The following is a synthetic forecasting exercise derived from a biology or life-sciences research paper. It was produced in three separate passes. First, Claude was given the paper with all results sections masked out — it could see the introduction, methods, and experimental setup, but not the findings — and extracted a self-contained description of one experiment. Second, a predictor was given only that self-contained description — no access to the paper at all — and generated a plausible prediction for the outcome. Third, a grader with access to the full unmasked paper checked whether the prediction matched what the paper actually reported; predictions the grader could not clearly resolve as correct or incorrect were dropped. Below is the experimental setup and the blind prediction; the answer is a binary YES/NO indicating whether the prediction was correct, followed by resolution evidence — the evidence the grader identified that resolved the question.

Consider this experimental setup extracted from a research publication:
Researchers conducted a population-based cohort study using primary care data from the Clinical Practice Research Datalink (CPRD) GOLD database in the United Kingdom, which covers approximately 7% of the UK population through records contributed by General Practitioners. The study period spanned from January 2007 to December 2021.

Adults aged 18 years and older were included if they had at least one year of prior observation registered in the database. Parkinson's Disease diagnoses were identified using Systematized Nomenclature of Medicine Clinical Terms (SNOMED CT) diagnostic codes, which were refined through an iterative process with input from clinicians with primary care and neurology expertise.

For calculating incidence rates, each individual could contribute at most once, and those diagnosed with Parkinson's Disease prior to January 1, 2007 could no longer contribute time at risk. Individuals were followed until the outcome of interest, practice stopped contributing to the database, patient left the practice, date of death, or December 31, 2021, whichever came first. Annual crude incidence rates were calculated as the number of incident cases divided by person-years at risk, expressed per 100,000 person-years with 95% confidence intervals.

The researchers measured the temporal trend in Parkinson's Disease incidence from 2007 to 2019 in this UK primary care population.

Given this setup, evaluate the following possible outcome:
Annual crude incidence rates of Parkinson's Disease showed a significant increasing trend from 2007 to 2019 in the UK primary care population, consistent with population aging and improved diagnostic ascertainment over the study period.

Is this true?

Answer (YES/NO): NO